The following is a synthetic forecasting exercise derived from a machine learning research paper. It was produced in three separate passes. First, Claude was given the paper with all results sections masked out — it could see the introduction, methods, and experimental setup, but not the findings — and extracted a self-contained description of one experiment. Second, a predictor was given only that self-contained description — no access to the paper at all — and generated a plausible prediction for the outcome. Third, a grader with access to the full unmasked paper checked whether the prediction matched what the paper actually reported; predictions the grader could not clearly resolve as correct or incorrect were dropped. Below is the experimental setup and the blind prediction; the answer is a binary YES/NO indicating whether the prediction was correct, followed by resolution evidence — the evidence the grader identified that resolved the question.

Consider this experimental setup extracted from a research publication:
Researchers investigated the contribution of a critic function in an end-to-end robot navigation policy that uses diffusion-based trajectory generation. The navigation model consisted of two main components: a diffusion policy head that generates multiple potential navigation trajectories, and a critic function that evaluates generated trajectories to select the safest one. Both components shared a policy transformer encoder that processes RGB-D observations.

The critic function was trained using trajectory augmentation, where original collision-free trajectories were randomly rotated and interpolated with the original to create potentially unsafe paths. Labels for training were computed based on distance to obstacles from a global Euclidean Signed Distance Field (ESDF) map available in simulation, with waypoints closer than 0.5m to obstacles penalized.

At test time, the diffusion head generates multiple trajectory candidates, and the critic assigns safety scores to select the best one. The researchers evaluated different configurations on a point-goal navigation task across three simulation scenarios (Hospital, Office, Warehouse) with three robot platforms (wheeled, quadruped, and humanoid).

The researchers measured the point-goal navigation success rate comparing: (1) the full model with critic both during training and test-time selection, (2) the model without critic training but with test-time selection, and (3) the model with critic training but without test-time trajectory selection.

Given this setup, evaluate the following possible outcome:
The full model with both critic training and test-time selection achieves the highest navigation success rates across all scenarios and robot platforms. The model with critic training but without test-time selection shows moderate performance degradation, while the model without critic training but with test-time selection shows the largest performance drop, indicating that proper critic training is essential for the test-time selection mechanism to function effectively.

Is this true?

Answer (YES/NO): YES